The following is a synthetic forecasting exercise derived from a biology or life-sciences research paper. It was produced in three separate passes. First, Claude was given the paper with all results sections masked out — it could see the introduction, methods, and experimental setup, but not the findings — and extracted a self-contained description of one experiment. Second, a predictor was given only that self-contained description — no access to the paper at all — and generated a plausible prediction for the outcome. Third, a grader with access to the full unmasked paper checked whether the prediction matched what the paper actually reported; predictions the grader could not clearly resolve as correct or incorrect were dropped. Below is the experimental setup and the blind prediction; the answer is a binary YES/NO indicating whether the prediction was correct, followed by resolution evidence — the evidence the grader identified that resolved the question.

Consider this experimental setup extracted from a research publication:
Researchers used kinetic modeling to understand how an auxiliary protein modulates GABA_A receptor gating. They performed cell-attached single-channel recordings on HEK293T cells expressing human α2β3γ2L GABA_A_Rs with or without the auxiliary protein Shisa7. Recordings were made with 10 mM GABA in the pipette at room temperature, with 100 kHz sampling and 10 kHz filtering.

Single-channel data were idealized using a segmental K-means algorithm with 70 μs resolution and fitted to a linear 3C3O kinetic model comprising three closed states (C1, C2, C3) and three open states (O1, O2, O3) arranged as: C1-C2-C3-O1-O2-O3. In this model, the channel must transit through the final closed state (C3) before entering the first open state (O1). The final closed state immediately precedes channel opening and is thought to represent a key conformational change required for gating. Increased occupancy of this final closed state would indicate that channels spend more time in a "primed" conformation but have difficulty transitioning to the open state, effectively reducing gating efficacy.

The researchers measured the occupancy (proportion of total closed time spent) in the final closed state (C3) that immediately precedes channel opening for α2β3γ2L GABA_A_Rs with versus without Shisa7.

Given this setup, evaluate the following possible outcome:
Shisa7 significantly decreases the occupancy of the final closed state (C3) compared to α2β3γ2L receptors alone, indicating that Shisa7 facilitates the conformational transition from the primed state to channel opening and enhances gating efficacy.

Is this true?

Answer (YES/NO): NO